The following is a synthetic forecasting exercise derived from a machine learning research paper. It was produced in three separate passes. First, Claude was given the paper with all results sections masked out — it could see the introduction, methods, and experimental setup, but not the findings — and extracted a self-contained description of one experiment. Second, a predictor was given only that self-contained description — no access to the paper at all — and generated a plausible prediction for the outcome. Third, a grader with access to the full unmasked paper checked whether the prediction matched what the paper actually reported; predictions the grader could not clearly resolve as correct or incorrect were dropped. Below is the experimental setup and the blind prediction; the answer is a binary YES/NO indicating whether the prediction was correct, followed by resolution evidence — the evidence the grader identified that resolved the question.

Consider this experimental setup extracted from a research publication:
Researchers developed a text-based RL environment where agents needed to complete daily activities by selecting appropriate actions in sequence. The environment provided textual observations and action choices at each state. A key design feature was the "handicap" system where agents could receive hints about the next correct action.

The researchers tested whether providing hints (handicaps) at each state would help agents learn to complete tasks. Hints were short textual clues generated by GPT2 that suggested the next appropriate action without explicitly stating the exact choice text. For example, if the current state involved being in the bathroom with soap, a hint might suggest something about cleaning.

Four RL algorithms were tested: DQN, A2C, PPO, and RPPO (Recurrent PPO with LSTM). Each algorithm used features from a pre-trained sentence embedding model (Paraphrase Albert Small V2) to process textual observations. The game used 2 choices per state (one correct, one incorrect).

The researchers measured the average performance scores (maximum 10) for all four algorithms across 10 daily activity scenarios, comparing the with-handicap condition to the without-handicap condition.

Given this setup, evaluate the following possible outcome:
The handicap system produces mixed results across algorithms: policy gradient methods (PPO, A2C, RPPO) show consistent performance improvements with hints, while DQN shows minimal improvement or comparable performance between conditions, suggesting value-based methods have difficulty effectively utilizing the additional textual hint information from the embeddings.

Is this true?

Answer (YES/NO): NO